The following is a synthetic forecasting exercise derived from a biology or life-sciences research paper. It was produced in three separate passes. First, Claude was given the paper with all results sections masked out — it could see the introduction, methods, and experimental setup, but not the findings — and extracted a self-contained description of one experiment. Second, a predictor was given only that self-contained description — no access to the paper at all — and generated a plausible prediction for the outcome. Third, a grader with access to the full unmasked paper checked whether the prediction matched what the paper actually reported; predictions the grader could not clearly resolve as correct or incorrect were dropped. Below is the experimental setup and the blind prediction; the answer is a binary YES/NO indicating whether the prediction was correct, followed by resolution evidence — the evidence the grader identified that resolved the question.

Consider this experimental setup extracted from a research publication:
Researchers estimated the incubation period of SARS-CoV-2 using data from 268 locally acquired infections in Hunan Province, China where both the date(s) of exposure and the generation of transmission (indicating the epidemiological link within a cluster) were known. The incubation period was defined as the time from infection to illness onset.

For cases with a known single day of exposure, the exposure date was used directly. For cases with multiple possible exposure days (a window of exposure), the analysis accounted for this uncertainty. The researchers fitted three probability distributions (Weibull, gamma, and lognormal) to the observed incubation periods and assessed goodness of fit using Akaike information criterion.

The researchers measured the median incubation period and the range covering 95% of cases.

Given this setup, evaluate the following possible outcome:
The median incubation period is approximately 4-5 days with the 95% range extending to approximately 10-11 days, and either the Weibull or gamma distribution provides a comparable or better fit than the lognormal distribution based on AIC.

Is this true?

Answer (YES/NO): NO